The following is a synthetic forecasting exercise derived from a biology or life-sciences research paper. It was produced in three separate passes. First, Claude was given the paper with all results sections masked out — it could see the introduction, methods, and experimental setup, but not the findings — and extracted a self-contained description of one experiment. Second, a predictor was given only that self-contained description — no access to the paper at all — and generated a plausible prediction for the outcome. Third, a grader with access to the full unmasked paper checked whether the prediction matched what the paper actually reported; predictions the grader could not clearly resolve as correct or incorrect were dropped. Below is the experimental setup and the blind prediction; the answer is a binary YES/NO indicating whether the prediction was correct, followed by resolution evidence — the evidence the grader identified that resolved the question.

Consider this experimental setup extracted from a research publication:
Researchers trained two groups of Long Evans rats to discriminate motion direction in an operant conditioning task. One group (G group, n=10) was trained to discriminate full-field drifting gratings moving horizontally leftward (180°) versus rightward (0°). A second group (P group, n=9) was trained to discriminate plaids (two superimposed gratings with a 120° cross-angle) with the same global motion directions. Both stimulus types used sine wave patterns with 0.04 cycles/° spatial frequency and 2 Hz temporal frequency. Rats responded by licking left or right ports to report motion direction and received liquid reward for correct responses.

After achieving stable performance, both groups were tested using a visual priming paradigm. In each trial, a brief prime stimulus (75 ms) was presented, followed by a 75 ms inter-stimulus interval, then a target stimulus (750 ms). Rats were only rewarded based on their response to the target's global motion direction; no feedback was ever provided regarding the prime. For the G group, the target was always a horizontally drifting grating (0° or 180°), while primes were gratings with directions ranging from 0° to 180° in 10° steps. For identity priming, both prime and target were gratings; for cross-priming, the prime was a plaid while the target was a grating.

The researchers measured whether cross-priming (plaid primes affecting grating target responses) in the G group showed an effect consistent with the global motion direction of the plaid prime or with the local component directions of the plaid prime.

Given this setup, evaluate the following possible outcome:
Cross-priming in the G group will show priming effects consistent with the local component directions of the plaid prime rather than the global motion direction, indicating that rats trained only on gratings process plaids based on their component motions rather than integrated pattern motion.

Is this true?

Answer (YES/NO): NO